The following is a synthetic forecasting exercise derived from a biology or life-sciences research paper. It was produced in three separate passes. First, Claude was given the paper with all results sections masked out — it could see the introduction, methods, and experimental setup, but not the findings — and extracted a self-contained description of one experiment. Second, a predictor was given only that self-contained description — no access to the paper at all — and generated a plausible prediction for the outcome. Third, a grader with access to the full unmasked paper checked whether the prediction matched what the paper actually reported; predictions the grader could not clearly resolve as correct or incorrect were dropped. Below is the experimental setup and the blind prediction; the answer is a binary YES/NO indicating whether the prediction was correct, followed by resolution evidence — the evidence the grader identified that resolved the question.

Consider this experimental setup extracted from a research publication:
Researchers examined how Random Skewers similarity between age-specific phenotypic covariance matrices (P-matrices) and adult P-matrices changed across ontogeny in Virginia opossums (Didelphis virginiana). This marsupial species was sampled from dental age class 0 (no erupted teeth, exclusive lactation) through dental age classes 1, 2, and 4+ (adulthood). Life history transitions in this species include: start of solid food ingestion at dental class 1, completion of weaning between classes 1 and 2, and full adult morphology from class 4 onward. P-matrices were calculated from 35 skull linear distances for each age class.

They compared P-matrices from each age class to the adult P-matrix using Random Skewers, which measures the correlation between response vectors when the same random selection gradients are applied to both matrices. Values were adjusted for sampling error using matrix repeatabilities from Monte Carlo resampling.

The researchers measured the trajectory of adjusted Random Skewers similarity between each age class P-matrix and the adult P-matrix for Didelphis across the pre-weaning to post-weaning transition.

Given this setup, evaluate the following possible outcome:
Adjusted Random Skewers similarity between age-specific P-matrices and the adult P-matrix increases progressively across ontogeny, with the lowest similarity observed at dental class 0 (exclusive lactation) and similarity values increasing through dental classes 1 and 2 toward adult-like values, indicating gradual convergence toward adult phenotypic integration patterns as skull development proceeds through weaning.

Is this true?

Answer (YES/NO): NO